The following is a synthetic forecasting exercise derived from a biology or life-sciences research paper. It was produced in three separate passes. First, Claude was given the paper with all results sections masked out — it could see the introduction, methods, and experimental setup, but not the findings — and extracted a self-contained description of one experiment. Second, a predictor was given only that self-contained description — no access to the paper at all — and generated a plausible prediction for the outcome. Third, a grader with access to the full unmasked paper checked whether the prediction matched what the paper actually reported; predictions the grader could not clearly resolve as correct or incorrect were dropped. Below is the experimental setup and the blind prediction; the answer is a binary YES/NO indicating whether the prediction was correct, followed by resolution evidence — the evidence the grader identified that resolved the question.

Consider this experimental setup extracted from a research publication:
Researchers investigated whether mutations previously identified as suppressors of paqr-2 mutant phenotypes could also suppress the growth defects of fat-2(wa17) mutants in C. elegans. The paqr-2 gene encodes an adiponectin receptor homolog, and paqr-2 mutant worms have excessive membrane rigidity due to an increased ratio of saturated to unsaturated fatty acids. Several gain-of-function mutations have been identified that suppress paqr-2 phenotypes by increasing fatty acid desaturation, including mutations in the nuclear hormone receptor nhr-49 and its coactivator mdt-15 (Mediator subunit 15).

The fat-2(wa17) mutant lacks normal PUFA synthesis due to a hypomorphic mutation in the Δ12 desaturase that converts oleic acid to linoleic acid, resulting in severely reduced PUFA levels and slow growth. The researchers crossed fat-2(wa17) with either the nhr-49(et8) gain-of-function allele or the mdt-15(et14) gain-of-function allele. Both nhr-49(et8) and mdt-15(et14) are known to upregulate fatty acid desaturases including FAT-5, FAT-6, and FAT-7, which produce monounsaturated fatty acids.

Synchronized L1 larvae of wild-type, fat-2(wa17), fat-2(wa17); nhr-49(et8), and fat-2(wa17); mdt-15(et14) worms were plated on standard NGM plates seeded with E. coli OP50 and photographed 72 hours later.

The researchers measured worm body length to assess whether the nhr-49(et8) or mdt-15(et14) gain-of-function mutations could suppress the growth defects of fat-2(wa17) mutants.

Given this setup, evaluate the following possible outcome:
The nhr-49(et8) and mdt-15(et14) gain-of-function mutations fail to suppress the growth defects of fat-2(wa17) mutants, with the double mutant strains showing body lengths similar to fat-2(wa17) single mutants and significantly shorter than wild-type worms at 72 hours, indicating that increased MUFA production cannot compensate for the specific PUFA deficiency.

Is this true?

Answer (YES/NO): NO